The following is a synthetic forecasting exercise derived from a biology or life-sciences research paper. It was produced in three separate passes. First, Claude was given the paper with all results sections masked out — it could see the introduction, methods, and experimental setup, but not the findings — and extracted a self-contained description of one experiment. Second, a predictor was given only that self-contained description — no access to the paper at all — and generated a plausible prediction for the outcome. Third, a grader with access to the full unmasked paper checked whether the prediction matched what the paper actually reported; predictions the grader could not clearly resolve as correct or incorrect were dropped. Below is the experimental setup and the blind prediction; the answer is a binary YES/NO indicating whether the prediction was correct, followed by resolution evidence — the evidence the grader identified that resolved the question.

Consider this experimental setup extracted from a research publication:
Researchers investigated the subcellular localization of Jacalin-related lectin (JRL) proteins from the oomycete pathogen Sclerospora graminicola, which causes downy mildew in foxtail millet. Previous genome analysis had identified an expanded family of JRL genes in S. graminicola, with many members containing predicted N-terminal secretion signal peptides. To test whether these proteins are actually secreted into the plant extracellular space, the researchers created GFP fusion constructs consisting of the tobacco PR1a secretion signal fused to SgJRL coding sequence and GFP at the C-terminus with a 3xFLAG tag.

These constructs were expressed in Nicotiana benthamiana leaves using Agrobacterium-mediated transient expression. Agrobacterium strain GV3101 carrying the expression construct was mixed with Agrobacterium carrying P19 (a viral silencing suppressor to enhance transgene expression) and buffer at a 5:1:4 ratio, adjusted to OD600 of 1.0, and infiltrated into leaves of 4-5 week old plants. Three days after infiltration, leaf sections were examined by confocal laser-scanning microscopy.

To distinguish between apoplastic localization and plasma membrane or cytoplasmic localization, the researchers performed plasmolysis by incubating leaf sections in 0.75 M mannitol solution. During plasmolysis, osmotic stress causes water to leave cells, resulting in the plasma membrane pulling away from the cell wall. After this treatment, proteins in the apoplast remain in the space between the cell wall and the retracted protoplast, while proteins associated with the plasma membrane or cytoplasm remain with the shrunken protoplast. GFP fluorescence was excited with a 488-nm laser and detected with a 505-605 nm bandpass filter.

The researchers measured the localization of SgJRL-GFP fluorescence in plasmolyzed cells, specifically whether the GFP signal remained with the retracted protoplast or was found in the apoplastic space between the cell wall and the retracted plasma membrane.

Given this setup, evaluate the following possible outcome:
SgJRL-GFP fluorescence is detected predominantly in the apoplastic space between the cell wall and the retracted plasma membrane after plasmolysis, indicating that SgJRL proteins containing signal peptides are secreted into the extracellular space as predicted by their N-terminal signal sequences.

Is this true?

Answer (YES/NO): YES